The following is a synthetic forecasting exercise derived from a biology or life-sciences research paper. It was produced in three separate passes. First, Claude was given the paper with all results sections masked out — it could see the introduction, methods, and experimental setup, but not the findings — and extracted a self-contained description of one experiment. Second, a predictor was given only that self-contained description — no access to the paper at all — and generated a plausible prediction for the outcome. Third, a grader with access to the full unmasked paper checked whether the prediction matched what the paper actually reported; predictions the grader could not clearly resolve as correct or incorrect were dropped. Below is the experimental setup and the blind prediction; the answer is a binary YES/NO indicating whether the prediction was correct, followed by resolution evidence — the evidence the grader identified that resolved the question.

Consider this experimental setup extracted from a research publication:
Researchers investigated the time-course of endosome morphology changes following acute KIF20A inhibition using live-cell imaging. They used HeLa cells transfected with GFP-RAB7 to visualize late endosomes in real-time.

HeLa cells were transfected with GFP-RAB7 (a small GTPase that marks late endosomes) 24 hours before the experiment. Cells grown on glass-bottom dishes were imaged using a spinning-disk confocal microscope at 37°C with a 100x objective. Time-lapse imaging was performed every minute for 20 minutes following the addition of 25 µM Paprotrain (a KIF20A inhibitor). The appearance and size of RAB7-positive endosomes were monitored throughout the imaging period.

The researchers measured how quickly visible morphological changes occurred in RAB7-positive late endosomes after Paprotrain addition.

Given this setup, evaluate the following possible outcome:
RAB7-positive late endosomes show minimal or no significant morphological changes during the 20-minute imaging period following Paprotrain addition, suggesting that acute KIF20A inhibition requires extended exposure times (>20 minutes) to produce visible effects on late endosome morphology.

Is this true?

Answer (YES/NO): NO